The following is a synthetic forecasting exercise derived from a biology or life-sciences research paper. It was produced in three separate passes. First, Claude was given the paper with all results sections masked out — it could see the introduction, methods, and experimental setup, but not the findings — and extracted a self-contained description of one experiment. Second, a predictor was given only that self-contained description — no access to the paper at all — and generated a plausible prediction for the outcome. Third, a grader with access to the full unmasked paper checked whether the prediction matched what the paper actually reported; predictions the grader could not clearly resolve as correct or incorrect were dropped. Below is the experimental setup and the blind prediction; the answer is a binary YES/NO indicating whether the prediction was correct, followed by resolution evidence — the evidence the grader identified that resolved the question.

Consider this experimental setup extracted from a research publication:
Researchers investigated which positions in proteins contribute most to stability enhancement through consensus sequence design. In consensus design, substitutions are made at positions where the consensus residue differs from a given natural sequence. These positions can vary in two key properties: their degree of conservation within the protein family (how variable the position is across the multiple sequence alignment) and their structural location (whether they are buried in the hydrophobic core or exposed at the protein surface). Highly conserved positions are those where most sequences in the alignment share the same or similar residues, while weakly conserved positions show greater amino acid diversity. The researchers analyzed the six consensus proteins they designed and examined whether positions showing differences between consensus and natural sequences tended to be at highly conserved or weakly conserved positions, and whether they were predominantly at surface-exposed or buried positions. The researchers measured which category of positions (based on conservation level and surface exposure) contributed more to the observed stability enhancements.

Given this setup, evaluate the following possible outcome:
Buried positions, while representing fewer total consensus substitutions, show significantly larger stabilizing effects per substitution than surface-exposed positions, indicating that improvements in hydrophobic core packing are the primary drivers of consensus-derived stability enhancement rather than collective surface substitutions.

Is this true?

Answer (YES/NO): NO